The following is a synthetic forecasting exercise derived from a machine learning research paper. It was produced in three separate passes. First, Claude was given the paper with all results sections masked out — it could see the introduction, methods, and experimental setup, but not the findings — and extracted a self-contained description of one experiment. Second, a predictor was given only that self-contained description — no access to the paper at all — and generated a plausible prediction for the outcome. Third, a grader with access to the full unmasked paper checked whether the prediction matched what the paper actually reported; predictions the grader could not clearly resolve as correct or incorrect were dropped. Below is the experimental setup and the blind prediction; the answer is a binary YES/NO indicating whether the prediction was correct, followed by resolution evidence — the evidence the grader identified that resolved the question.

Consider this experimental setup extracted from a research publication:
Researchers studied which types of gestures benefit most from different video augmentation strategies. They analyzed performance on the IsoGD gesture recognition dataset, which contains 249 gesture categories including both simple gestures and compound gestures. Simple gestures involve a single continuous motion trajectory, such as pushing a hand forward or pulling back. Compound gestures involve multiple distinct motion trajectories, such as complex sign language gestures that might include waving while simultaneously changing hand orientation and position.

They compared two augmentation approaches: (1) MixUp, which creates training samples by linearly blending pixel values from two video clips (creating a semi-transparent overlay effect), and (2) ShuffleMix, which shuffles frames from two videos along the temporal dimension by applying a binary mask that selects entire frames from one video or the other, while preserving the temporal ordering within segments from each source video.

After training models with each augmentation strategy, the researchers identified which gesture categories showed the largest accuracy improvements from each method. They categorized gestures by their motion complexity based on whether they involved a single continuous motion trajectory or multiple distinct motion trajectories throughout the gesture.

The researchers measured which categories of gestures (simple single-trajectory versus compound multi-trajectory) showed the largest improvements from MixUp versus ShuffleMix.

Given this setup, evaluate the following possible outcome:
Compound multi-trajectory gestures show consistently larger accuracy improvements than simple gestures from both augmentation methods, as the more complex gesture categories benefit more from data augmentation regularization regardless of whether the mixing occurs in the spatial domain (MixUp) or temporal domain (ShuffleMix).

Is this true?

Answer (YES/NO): NO